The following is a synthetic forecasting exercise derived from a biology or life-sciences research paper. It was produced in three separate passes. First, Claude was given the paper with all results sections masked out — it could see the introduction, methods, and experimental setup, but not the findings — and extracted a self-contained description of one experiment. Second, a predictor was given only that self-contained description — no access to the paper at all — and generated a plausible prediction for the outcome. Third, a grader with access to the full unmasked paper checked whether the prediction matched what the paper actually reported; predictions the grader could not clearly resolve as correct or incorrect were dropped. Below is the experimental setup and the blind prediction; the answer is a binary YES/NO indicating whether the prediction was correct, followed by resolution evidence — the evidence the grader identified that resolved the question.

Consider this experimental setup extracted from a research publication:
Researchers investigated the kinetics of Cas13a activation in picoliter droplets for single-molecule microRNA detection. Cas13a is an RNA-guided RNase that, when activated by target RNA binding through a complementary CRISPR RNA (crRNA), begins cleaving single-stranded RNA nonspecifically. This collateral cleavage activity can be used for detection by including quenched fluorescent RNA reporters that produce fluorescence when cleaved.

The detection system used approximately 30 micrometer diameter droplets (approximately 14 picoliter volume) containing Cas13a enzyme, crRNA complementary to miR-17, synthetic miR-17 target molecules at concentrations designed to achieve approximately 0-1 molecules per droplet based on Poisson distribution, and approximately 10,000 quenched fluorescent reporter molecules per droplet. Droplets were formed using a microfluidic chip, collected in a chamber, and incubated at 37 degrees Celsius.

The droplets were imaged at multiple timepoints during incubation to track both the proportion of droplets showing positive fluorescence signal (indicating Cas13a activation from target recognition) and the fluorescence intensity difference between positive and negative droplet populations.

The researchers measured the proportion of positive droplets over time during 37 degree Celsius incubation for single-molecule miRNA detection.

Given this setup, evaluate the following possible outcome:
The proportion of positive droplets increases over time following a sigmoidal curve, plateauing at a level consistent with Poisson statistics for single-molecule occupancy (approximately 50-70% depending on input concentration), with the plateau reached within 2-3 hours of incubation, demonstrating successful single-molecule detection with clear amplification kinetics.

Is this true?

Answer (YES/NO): NO